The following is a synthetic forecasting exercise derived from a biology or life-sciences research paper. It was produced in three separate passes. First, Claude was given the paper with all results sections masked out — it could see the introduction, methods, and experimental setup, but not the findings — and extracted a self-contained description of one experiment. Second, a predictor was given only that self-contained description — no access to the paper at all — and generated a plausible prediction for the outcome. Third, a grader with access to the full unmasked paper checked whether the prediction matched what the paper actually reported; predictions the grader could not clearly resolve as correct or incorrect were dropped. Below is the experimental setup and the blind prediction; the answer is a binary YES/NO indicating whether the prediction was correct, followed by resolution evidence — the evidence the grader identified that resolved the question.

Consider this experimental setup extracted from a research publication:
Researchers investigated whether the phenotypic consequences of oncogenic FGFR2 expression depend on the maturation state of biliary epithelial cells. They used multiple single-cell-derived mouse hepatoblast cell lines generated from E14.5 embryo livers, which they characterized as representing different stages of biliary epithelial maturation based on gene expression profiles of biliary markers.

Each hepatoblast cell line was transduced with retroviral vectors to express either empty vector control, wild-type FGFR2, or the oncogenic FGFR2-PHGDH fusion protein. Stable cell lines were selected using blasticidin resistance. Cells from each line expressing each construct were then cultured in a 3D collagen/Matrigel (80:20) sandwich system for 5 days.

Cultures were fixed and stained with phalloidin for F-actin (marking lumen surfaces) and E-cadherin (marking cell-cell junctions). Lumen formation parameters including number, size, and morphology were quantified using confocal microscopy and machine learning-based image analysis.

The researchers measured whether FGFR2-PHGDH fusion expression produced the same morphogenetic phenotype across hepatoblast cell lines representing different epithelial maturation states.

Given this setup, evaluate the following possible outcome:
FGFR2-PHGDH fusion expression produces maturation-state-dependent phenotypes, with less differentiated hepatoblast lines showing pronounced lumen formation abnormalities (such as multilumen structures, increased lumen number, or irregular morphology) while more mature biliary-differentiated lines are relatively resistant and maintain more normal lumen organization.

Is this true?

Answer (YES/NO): NO